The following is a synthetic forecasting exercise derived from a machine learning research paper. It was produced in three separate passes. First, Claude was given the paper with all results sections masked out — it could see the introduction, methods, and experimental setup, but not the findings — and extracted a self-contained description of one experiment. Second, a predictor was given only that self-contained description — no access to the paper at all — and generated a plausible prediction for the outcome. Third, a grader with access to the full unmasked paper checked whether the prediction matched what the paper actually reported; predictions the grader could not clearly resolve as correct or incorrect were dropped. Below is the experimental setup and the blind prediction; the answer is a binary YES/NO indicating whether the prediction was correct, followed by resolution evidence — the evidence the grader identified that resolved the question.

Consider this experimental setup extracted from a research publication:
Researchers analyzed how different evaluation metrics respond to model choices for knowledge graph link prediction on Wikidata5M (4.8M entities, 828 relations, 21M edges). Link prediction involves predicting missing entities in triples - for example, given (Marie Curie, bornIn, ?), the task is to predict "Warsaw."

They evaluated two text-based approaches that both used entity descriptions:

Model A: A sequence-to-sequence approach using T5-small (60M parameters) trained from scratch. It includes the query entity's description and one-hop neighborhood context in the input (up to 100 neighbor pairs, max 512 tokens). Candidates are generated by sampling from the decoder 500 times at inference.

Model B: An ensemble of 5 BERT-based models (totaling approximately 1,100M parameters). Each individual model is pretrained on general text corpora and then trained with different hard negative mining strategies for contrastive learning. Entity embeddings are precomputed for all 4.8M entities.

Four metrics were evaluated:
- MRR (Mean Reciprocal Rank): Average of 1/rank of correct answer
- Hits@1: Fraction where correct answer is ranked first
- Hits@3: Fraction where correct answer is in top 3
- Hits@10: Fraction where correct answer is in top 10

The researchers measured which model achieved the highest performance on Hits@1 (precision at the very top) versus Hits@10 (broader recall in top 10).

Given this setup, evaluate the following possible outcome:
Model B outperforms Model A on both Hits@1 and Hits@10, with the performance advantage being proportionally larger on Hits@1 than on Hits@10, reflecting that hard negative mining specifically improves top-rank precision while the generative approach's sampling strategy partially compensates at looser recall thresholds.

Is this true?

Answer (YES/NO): NO